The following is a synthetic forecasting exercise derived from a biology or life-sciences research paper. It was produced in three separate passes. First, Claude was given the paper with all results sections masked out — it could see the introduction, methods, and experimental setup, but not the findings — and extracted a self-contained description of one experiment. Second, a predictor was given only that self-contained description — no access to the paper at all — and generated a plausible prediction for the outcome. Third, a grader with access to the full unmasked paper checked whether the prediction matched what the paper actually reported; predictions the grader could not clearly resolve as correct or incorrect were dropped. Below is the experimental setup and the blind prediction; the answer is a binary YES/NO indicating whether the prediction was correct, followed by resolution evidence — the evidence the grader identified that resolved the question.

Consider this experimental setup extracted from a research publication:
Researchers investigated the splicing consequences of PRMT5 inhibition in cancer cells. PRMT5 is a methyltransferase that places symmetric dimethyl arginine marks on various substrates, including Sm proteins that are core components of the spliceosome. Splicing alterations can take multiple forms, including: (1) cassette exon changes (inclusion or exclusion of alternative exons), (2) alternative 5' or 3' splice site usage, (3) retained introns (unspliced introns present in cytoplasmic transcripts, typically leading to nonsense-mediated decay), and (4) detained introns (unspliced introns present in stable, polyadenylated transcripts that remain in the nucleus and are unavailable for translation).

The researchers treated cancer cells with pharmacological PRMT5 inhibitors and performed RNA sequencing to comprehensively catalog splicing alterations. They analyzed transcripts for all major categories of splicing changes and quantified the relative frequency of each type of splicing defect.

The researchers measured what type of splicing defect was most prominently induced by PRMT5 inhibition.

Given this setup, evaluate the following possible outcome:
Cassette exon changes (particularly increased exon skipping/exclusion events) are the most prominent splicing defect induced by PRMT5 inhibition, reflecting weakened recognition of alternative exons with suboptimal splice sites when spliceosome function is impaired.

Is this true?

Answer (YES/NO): NO